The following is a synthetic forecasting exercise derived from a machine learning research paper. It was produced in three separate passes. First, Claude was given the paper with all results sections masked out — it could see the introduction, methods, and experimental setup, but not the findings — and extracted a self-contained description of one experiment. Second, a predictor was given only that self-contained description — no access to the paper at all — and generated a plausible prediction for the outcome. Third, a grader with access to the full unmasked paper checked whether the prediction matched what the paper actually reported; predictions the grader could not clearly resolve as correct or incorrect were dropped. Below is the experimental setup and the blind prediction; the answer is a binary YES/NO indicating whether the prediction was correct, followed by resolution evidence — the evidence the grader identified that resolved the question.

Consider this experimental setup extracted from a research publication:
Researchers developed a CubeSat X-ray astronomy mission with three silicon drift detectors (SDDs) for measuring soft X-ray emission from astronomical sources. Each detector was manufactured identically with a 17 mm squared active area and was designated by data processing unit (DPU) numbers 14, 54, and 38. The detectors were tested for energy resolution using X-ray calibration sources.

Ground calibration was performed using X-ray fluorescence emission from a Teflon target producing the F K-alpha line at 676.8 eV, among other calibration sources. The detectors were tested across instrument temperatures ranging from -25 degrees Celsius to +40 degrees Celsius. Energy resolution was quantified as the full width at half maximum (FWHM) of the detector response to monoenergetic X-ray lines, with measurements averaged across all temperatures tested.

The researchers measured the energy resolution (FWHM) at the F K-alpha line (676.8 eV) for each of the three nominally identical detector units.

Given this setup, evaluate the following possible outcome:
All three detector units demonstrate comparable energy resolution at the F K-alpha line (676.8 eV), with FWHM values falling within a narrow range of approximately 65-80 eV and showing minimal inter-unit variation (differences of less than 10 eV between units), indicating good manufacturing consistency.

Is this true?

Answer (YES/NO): NO